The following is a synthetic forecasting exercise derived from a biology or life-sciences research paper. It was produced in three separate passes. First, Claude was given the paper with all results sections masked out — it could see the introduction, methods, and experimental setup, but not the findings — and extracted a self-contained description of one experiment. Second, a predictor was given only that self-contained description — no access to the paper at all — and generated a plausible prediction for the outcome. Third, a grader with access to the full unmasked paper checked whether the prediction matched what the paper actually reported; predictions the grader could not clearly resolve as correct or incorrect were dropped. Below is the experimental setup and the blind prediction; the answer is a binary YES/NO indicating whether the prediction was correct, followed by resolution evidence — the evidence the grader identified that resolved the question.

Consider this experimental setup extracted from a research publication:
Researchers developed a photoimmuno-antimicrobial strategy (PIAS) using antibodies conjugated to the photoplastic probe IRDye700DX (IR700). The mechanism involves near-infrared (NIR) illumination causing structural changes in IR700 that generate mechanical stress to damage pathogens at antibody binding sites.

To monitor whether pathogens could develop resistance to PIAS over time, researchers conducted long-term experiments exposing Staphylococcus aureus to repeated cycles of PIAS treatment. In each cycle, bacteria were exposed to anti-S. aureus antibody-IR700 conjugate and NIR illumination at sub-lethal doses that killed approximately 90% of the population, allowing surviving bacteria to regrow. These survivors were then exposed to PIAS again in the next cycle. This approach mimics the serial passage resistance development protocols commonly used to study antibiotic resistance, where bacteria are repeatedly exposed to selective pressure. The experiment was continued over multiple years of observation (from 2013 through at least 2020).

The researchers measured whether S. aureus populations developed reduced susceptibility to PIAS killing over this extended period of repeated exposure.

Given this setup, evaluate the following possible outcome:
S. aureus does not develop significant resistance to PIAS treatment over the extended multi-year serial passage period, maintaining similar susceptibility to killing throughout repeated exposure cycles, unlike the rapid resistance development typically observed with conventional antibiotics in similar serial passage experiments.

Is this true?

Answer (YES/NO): YES